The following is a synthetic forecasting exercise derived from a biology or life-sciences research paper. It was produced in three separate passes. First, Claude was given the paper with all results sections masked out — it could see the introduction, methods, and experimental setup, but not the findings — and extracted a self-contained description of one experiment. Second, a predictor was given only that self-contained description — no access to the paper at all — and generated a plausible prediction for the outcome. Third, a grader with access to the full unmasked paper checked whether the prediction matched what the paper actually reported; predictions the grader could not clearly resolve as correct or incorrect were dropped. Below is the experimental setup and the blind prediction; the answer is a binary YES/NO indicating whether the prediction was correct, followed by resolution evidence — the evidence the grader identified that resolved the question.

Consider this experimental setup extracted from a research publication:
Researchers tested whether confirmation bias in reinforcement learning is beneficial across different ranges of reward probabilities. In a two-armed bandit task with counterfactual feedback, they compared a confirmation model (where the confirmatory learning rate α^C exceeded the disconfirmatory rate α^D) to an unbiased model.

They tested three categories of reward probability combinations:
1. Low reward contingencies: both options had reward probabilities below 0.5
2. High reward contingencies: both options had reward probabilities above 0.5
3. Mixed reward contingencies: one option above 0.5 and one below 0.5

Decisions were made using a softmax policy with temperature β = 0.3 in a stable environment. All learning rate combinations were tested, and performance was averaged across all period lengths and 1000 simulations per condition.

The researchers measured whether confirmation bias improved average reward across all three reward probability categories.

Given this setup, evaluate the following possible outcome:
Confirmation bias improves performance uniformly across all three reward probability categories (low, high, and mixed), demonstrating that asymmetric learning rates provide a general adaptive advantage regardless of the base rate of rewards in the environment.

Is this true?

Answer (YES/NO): YES